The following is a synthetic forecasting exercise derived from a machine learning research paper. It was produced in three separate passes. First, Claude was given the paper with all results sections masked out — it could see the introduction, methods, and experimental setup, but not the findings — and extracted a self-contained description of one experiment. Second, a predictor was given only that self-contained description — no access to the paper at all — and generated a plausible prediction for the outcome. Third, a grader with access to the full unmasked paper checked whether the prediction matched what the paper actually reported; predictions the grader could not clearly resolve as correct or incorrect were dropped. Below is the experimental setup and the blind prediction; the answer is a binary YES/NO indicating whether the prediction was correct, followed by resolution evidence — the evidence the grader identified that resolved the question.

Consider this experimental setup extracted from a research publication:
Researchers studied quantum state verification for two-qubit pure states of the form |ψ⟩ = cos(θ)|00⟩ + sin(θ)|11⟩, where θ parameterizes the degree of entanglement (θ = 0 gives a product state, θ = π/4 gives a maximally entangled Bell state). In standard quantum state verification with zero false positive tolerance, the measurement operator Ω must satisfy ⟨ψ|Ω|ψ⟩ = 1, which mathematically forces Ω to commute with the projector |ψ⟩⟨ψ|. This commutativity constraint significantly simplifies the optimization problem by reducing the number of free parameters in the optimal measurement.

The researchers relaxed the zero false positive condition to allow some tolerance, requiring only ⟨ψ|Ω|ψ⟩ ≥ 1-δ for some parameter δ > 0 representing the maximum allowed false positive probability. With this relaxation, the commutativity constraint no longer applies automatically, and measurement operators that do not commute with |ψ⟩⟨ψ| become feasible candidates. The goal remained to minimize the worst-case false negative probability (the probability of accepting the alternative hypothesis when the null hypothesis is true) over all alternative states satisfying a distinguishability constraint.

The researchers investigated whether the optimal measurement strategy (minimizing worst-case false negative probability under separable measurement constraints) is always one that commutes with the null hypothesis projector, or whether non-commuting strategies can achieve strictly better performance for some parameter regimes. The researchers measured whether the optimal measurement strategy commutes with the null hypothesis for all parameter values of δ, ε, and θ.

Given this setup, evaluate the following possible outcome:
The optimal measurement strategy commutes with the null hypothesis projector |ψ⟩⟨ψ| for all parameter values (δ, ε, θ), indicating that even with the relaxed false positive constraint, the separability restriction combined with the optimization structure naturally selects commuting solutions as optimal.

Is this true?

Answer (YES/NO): NO